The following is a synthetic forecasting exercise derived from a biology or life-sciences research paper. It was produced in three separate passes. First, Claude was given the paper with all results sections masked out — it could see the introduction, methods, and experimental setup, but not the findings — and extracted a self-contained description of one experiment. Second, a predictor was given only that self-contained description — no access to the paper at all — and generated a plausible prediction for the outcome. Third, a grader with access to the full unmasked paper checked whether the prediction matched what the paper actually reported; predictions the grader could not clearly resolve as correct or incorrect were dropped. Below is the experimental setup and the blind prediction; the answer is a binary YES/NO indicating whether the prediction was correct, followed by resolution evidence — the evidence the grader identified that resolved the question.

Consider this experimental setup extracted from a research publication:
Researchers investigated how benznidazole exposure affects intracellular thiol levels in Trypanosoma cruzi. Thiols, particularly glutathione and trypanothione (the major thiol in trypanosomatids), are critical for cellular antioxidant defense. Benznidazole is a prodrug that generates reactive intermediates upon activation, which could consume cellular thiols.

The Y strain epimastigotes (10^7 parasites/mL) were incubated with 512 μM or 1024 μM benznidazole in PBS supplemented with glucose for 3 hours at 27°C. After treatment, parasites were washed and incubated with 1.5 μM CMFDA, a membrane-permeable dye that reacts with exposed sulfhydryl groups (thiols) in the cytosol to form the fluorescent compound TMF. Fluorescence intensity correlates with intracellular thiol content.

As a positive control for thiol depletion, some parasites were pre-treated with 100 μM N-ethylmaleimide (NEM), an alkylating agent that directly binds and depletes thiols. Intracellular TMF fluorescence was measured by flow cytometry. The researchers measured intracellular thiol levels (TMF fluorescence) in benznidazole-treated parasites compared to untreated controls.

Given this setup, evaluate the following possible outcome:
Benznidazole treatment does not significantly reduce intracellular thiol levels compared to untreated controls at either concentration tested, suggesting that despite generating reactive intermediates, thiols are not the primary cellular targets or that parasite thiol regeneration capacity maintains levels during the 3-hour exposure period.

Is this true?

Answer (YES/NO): NO